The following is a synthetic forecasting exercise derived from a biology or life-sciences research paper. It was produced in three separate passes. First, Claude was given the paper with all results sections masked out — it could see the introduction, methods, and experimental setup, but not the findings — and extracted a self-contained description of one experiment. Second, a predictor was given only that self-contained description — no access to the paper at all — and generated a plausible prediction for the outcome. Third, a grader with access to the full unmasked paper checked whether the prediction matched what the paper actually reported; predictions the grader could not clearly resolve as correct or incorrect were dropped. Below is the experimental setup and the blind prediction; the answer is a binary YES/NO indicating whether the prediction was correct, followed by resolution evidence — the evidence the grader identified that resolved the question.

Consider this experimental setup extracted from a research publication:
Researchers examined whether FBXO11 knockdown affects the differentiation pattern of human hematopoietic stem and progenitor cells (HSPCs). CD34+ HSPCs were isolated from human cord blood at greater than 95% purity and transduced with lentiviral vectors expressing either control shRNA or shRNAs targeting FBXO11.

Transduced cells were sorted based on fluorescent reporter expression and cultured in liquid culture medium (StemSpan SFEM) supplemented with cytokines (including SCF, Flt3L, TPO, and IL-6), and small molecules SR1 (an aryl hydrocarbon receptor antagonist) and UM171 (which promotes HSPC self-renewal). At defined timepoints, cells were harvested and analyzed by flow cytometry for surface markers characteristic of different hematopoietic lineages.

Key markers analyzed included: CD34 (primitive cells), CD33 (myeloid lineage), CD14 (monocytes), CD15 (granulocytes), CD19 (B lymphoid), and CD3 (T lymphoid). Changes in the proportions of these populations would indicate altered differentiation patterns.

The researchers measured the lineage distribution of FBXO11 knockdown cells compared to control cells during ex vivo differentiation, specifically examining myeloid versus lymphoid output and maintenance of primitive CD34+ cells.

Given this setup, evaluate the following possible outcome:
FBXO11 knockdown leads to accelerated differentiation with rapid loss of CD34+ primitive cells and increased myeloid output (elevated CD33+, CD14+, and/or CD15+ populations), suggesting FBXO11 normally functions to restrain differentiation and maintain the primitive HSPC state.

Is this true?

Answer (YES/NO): NO